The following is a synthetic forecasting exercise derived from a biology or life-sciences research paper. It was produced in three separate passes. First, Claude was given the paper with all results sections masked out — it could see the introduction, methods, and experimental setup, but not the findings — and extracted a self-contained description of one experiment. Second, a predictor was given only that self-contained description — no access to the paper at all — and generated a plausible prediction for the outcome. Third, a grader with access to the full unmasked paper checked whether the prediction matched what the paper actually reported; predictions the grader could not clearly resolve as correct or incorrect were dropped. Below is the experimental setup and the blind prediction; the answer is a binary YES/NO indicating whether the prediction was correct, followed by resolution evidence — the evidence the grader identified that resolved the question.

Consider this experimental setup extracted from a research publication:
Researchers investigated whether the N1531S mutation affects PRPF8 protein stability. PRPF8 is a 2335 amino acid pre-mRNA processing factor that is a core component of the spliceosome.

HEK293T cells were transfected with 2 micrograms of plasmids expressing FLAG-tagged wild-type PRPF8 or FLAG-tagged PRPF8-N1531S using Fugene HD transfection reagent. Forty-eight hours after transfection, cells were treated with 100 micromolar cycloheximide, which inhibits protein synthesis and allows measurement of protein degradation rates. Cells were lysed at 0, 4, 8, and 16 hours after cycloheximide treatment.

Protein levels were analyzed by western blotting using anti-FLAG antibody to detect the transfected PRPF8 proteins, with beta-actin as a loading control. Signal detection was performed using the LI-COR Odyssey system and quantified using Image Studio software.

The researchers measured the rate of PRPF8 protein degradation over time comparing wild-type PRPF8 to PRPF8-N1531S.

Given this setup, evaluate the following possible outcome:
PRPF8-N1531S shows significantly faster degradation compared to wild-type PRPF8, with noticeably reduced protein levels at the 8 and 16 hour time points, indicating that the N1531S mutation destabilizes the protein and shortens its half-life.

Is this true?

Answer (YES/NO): NO